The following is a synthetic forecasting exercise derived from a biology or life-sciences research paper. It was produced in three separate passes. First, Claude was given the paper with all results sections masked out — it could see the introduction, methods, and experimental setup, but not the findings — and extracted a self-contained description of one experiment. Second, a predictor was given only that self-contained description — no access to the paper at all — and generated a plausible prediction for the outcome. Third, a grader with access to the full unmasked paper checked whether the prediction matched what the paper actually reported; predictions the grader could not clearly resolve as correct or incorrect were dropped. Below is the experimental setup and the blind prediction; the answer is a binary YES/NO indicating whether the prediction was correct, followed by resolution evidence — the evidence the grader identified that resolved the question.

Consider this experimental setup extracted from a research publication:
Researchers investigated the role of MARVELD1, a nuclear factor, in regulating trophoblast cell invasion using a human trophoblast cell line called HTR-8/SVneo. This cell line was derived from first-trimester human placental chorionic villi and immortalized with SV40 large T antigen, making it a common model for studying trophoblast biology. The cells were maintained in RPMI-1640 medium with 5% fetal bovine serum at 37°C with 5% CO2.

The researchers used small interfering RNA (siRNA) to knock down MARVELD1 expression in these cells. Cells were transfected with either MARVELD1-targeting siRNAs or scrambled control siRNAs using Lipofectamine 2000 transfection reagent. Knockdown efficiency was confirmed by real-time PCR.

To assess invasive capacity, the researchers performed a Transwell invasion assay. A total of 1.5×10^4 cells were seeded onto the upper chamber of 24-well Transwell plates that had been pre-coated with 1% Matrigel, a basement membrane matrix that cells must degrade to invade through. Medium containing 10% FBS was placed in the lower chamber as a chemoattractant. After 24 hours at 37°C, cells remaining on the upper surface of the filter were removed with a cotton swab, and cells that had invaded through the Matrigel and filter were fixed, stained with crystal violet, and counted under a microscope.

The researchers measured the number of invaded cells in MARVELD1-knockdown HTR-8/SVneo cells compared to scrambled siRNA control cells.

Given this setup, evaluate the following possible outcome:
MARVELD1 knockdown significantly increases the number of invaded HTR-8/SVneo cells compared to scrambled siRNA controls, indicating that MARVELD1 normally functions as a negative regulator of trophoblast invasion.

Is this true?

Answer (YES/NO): YES